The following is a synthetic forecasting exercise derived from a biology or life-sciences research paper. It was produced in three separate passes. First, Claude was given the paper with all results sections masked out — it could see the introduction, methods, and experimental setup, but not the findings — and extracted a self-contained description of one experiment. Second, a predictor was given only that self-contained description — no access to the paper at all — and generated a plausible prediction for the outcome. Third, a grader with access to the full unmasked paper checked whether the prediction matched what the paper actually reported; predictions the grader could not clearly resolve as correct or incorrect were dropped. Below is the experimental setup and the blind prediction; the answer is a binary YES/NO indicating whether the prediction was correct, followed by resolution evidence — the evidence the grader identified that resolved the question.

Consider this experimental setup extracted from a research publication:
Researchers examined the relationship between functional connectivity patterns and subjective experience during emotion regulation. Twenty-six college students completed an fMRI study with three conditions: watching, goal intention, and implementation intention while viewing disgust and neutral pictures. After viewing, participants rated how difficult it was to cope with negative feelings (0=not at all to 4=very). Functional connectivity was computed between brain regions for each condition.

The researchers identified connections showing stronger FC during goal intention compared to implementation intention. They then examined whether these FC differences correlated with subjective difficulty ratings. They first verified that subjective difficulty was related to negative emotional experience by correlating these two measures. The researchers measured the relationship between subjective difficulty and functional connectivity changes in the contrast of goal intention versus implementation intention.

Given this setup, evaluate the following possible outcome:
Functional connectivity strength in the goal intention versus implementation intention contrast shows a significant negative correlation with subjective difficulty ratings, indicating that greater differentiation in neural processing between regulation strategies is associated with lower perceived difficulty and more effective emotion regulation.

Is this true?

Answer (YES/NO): NO